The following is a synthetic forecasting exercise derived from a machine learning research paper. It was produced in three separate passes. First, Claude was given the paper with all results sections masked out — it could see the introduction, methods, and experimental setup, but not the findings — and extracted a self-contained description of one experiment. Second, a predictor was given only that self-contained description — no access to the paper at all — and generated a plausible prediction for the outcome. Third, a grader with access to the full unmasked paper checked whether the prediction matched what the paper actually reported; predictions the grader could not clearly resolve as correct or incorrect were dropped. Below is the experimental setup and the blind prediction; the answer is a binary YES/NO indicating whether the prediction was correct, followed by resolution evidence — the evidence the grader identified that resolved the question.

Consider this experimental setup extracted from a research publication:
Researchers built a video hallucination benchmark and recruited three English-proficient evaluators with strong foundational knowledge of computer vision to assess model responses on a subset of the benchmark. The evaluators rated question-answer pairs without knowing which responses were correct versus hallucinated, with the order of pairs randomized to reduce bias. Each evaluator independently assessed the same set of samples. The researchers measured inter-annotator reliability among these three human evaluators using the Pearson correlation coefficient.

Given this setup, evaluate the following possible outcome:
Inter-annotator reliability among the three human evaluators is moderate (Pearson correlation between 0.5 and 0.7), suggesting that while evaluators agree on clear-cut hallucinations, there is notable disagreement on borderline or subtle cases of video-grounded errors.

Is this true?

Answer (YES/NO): YES